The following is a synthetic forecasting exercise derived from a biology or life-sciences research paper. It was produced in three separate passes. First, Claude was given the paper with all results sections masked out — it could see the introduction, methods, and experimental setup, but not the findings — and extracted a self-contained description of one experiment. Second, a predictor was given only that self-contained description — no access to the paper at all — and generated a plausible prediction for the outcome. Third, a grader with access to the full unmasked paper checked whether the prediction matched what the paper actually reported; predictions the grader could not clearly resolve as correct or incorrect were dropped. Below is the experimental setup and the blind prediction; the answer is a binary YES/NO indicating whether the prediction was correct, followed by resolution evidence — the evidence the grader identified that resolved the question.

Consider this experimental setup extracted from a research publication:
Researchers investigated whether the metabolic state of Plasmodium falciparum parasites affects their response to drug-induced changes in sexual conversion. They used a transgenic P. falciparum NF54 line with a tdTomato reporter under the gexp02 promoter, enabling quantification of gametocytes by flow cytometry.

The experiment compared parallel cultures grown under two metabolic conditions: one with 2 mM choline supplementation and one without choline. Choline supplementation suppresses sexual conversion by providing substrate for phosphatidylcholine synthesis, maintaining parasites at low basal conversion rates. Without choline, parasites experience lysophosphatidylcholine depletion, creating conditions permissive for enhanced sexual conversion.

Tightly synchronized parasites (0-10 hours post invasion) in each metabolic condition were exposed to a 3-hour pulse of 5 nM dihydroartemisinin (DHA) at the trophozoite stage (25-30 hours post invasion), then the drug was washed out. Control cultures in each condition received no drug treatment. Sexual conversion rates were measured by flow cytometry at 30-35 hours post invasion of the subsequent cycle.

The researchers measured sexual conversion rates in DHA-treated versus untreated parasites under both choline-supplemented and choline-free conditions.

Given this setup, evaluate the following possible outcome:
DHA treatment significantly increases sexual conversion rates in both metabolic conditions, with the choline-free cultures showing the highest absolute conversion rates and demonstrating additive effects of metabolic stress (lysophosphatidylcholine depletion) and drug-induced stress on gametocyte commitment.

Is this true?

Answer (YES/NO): NO